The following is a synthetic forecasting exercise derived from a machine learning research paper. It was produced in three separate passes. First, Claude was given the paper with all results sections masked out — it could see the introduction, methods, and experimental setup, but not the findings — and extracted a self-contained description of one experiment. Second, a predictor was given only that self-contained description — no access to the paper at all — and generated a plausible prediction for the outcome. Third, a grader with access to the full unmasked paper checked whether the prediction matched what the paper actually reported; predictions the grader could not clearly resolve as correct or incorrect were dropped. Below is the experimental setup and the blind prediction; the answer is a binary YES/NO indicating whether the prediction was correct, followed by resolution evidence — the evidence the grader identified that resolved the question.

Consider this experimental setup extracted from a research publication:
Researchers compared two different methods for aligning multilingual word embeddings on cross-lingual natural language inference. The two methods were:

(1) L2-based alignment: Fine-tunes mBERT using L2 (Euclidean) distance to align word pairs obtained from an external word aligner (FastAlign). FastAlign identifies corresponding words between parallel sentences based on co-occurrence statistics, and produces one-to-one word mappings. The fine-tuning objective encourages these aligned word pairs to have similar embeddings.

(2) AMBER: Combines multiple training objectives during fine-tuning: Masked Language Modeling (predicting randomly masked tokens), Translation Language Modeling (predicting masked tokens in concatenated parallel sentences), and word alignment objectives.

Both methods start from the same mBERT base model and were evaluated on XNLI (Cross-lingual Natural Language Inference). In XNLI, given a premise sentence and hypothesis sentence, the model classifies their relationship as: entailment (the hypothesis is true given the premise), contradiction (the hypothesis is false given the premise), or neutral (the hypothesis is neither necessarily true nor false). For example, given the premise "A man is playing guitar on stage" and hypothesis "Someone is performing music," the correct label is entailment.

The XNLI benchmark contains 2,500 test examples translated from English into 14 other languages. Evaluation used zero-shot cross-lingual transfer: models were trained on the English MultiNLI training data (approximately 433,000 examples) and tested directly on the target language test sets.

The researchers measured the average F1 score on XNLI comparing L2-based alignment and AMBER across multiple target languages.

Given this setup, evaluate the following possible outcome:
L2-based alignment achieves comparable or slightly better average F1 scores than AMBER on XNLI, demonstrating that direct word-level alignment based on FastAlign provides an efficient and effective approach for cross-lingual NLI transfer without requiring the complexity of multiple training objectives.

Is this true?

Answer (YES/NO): NO